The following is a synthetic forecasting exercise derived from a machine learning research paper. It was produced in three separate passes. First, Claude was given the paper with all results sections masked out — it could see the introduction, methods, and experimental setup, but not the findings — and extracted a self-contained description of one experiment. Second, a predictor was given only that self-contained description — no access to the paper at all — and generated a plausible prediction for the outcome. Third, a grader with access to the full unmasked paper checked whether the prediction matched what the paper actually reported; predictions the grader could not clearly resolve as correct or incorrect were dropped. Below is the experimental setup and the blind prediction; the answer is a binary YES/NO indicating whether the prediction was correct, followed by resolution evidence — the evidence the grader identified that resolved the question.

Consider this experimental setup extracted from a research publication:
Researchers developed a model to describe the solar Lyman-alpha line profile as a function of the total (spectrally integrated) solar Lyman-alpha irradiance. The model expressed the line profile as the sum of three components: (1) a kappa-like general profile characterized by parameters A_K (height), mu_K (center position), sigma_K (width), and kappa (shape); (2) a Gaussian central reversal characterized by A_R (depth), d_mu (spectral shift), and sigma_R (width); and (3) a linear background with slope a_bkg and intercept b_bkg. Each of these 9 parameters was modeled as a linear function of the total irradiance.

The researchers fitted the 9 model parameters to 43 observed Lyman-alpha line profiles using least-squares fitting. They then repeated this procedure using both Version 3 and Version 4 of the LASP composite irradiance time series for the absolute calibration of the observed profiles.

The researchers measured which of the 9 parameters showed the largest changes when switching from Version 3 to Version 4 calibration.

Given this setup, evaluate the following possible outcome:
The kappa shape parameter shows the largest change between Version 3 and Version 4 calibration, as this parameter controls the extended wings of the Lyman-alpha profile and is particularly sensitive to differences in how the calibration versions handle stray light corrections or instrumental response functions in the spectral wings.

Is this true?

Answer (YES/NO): NO